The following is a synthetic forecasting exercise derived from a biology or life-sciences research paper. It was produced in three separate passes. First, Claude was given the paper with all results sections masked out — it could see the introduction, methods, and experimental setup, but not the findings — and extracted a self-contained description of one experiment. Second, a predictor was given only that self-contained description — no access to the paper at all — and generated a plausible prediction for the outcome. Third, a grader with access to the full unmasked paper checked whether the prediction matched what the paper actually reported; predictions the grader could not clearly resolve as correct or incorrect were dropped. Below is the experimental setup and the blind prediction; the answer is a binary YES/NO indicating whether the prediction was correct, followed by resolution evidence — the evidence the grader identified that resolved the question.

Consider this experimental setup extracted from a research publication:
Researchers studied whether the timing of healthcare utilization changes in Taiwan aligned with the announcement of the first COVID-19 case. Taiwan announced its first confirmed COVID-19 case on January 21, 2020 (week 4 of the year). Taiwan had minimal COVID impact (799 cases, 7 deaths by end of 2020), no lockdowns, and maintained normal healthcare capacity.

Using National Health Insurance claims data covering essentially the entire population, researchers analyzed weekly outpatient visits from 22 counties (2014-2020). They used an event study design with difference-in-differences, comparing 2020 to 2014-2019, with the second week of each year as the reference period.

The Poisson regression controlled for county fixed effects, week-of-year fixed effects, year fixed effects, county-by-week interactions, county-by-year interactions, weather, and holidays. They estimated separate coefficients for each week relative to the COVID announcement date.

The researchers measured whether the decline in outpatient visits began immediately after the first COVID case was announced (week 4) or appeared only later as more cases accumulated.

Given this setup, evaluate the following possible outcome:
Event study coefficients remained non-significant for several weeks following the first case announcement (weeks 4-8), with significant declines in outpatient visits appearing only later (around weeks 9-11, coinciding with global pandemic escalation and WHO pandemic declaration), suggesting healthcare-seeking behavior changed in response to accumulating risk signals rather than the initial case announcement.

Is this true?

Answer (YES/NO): NO